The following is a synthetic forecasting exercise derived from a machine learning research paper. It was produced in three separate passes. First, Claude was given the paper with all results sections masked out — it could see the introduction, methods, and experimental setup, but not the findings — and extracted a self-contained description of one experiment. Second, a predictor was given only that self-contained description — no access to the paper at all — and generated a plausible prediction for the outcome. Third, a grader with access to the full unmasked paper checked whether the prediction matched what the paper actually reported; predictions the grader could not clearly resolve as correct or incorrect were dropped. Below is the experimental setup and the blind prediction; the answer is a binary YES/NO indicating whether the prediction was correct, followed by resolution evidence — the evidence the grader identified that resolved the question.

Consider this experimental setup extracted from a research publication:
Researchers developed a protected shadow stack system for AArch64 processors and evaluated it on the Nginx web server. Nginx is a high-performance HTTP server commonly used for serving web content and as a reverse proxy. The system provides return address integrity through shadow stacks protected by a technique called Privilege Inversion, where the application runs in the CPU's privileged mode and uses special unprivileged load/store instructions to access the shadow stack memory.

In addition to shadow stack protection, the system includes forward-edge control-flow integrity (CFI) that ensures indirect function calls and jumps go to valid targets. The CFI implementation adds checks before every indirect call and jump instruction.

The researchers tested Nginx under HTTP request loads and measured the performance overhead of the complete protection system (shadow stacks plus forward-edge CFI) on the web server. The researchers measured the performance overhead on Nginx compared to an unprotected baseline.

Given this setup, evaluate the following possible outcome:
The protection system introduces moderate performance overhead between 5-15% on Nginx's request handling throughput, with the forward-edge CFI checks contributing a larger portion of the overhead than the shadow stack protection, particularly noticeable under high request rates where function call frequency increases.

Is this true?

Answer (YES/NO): NO